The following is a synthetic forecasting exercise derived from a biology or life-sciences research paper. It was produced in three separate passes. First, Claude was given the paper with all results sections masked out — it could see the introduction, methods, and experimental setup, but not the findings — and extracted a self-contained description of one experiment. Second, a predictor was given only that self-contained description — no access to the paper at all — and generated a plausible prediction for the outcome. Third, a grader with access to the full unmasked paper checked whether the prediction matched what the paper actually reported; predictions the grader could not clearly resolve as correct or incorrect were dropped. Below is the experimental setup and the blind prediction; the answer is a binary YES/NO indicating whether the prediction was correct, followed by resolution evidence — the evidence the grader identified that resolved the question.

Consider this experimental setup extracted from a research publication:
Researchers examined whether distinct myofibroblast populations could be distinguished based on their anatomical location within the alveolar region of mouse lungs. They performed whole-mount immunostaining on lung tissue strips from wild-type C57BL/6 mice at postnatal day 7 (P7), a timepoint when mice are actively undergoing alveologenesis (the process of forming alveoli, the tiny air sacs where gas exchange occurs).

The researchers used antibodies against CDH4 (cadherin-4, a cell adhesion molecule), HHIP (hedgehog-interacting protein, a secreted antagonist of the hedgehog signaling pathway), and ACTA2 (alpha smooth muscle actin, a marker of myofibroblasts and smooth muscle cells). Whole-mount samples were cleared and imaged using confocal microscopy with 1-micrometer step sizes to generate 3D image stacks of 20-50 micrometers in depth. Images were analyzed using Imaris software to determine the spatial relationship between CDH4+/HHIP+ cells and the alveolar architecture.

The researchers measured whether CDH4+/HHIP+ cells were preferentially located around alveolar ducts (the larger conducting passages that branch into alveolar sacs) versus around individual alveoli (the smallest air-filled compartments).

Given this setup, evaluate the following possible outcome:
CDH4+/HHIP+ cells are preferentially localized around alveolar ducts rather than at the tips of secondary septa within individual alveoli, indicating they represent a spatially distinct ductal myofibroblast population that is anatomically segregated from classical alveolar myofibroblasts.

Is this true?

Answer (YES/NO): YES